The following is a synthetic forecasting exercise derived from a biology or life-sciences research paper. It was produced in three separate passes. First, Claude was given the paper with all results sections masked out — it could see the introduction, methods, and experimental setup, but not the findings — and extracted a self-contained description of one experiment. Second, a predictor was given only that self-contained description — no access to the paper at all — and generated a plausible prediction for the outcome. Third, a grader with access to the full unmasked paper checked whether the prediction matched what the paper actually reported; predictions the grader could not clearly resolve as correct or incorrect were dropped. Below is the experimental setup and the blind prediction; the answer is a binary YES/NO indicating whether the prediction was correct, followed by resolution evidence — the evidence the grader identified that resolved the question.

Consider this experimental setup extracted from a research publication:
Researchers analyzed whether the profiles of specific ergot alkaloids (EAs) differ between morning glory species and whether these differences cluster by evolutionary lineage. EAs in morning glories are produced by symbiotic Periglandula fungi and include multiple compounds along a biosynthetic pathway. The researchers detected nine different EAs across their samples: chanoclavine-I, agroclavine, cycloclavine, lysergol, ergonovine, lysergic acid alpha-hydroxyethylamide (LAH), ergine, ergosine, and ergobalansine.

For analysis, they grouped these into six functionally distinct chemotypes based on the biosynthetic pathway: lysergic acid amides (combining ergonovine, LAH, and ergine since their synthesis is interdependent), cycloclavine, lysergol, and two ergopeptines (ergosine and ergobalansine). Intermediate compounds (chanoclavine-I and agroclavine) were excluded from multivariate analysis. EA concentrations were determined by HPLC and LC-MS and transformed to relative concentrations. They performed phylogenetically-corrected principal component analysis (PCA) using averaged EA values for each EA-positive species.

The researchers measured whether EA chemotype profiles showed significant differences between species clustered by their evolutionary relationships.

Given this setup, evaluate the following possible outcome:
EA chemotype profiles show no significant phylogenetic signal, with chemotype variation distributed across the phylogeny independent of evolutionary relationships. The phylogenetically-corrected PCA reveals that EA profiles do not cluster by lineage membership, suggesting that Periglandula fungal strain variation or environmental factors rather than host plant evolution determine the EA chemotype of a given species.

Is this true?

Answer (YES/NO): NO